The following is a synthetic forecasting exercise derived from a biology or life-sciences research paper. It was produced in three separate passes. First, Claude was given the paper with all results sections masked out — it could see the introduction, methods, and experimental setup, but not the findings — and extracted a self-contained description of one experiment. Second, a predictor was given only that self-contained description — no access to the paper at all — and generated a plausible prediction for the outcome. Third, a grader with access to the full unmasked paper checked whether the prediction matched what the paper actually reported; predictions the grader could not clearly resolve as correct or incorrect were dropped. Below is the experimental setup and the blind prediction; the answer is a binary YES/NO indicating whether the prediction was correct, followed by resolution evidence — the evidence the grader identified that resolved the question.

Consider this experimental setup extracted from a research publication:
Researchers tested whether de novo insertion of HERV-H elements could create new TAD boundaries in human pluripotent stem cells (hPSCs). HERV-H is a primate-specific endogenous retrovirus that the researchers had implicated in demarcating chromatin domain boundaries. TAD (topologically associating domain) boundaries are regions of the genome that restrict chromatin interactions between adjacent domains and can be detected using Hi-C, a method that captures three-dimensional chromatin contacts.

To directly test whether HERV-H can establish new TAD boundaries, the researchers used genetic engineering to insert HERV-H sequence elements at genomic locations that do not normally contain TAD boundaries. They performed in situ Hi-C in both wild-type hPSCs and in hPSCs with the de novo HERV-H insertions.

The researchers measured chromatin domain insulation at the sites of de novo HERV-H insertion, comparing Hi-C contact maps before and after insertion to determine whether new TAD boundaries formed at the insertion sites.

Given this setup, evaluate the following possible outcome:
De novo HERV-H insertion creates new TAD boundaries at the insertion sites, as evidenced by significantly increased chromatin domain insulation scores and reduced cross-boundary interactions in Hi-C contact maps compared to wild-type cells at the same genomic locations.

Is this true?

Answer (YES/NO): NO